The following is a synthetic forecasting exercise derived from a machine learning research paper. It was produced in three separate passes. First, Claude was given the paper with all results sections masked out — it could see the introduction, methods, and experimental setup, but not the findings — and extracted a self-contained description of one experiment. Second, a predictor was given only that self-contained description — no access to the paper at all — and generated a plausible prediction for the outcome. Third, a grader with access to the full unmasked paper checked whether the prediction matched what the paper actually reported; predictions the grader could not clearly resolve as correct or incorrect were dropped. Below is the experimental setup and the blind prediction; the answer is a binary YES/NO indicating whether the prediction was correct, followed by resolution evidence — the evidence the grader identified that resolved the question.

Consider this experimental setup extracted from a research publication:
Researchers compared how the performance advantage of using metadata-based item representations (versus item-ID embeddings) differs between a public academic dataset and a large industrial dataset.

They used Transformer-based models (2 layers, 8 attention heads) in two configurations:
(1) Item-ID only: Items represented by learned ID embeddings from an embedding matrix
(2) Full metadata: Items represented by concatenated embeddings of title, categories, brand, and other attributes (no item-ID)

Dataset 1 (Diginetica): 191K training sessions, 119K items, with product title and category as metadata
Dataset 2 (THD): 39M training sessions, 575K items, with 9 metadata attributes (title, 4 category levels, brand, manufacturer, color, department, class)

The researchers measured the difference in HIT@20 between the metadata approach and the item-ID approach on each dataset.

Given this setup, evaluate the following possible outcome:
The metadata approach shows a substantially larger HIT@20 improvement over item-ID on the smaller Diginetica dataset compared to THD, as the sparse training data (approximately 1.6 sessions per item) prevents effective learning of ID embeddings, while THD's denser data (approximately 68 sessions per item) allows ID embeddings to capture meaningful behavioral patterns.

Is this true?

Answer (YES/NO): YES